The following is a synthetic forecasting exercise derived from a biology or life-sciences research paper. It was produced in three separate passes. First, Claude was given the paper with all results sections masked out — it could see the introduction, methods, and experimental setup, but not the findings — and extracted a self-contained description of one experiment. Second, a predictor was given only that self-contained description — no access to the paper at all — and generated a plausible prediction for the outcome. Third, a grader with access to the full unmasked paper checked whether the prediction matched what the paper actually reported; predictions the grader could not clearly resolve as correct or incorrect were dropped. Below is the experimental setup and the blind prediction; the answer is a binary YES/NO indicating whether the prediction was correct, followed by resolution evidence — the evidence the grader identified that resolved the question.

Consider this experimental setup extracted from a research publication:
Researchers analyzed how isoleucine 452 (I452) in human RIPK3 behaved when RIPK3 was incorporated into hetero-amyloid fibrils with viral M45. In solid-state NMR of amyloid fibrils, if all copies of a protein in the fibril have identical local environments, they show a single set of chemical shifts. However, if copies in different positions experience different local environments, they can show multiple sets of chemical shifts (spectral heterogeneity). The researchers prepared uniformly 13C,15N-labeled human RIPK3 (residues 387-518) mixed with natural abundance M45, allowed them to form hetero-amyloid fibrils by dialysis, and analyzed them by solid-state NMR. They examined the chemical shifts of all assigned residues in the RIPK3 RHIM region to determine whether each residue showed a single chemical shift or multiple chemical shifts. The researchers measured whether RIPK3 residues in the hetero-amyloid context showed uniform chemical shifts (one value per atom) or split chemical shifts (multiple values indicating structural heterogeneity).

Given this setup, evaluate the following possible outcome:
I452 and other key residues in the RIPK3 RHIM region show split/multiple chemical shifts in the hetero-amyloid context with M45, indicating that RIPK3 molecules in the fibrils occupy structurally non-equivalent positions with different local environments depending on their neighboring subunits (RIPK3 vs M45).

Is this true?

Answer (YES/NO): NO